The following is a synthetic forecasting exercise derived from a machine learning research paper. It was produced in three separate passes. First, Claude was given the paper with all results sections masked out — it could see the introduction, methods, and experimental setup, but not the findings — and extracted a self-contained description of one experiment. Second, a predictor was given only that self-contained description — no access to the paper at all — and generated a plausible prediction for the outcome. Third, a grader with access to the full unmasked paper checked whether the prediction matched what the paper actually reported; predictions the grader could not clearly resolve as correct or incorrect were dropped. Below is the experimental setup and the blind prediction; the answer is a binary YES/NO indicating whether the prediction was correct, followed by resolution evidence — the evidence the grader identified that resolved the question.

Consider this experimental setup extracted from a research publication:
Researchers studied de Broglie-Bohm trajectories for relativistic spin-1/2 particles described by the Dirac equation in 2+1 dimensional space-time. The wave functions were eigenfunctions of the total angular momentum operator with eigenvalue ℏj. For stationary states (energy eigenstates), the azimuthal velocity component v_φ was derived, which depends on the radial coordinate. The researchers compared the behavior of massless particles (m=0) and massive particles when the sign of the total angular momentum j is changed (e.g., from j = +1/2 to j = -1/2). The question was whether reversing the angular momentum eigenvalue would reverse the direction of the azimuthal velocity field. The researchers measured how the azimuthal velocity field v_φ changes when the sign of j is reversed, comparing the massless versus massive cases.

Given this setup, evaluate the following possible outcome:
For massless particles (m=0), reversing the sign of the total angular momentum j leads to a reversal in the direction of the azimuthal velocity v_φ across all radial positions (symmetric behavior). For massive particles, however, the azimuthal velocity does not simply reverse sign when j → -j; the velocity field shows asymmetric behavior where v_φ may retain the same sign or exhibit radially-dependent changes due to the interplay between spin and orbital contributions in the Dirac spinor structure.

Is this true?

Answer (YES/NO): YES